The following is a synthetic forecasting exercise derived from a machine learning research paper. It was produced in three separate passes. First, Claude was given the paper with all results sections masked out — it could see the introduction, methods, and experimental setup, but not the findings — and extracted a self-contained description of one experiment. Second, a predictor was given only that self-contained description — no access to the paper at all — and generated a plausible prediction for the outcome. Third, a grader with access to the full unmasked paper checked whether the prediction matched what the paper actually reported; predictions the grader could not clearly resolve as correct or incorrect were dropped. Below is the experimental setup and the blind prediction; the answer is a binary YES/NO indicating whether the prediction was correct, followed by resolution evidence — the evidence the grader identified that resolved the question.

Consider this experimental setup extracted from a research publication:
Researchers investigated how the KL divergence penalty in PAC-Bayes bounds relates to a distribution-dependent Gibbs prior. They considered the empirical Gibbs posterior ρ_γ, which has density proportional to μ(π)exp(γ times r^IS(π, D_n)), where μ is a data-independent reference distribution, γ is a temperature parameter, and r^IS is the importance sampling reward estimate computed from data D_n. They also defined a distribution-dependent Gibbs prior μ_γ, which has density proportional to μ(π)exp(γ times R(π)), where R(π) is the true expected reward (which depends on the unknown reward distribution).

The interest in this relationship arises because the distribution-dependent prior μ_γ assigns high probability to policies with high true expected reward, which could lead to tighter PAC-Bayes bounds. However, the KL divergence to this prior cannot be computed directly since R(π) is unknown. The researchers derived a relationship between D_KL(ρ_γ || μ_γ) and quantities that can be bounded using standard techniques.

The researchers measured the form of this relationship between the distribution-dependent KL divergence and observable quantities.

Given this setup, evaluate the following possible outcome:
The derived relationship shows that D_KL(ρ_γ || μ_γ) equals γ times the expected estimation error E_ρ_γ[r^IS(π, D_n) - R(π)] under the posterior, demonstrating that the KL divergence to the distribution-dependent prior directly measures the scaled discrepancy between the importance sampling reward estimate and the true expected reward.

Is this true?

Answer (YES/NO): NO